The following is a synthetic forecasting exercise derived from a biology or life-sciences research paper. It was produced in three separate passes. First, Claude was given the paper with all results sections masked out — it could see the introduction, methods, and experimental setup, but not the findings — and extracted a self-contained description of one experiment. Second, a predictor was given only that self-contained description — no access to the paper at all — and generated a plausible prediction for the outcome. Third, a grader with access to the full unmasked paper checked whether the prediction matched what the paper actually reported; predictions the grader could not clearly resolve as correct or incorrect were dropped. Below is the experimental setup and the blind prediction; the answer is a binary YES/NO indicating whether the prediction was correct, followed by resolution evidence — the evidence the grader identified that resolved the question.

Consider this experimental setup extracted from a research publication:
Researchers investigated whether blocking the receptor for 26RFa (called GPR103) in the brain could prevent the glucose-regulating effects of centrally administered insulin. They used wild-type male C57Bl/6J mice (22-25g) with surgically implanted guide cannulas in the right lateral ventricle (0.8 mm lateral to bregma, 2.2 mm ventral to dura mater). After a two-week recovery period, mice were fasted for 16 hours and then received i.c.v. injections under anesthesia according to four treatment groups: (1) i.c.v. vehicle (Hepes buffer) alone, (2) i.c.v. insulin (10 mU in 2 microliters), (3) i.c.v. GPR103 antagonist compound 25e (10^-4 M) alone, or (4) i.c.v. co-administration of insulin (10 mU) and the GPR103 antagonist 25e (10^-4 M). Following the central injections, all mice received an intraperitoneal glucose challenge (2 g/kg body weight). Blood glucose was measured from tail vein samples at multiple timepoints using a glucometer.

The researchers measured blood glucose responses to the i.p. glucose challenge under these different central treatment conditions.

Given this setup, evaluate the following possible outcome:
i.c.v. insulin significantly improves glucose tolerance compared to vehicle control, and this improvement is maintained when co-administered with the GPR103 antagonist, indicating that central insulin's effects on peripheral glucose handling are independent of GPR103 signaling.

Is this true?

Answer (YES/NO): NO